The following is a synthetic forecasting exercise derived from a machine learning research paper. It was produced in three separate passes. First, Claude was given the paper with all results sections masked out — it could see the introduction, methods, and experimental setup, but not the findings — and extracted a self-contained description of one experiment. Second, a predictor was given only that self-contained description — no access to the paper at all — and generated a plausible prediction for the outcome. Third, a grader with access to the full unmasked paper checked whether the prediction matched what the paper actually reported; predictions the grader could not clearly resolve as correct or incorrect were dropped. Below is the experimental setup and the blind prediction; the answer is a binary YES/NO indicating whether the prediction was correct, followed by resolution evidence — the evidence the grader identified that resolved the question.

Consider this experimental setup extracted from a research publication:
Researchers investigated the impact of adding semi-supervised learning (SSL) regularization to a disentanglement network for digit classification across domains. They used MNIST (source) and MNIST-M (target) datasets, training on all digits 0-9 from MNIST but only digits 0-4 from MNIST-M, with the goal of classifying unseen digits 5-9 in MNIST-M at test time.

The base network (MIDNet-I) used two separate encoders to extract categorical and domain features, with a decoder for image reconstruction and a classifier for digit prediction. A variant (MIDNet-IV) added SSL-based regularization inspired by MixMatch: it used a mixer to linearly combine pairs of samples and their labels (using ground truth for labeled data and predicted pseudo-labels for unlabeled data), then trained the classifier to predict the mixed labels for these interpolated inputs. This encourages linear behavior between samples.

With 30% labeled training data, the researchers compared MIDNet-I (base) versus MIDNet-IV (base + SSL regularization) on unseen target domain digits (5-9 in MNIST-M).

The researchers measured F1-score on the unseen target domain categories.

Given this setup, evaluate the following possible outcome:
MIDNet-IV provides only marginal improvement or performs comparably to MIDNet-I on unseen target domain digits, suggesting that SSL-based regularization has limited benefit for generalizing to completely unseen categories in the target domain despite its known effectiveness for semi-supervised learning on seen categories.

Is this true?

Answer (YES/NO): YES